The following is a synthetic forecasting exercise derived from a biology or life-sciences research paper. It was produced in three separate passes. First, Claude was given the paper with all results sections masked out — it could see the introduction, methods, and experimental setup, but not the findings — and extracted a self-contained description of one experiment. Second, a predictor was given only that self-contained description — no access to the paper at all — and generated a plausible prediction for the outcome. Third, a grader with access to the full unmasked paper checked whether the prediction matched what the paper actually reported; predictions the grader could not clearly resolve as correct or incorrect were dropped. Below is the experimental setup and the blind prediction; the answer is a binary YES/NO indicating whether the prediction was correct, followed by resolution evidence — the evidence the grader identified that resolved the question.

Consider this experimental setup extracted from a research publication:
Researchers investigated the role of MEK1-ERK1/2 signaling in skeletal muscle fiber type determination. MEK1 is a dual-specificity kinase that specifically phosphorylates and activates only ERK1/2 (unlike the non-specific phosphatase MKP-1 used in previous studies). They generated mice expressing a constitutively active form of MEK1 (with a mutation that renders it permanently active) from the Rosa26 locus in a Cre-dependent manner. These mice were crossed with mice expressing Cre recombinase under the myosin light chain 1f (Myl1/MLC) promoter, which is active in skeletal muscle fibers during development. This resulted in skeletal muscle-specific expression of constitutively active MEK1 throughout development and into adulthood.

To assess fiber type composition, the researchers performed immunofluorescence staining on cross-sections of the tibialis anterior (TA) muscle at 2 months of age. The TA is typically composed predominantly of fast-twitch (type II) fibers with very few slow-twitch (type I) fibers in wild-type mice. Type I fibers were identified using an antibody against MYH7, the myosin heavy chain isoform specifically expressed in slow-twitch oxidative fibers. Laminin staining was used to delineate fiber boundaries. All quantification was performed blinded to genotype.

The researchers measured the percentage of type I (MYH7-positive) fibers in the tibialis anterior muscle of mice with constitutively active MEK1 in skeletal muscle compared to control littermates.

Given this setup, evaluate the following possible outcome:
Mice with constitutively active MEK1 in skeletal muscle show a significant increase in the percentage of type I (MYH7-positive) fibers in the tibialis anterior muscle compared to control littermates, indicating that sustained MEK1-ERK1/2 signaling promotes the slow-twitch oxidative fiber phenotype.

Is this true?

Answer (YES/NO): YES